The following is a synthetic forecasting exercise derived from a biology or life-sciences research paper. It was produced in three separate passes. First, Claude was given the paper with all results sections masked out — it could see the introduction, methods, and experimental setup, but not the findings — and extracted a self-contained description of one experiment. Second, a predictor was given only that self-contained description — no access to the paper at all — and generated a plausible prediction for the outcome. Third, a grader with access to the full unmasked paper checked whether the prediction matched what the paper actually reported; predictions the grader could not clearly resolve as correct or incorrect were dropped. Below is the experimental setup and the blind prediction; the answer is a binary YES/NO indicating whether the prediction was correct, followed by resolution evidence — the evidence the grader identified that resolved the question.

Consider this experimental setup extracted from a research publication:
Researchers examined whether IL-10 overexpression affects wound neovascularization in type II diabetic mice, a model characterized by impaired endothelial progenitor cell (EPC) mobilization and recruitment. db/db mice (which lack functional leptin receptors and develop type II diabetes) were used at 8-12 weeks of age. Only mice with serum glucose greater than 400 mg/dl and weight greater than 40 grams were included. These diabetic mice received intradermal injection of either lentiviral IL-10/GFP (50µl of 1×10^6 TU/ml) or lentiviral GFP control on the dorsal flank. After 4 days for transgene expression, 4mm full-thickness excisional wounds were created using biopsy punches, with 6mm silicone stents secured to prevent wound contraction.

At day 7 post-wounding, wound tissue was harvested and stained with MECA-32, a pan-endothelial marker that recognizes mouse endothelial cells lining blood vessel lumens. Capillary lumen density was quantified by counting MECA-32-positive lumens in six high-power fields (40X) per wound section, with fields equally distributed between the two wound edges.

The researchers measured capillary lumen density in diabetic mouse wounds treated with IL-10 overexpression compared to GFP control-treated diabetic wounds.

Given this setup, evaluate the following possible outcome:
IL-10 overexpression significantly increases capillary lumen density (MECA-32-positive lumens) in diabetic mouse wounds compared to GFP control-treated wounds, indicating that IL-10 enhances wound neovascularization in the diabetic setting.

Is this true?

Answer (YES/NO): YES